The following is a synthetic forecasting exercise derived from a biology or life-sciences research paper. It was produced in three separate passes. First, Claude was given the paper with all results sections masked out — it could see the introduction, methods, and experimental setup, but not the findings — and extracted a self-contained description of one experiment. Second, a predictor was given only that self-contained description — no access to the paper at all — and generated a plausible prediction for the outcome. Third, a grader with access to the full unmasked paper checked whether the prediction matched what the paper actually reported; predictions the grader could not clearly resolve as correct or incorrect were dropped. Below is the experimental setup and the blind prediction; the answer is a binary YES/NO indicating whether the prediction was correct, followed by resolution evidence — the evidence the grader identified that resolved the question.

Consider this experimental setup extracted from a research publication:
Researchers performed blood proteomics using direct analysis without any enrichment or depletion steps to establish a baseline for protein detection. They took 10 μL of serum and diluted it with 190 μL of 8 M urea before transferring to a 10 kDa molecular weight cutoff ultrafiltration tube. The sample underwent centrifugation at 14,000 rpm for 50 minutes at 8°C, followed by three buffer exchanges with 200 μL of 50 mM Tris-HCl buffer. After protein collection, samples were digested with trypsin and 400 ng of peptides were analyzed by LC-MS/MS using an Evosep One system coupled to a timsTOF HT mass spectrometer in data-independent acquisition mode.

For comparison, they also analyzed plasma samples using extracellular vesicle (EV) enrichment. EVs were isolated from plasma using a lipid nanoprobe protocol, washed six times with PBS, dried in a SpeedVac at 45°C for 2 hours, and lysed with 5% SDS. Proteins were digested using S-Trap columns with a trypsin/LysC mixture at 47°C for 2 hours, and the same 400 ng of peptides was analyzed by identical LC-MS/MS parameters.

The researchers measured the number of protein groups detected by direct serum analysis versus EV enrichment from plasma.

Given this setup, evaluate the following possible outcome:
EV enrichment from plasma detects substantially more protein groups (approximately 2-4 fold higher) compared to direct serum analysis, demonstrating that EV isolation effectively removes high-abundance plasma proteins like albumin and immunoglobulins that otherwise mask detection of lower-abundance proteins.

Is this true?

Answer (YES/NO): NO